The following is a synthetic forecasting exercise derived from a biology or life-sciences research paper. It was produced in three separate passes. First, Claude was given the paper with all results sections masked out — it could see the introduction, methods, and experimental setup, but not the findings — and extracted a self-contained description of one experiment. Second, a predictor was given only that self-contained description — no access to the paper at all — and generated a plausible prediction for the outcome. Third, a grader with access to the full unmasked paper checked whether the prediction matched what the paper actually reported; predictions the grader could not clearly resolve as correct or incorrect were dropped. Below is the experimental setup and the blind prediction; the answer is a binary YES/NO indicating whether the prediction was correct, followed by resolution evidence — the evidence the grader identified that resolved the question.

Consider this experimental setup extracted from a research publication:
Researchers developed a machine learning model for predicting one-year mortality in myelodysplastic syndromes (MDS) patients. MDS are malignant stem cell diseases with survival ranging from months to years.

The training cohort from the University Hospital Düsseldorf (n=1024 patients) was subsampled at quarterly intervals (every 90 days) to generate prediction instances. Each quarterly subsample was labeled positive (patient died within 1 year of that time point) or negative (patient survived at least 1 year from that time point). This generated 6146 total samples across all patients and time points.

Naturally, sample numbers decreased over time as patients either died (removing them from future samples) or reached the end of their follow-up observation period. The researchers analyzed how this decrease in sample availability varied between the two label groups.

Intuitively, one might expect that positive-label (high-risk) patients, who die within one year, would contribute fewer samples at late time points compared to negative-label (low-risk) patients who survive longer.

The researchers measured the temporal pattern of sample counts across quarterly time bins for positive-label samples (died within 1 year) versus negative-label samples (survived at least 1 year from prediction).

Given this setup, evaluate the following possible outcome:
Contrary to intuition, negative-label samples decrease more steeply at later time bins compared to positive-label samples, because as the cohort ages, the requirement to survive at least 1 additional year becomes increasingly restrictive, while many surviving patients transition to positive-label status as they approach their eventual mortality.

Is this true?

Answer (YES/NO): NO